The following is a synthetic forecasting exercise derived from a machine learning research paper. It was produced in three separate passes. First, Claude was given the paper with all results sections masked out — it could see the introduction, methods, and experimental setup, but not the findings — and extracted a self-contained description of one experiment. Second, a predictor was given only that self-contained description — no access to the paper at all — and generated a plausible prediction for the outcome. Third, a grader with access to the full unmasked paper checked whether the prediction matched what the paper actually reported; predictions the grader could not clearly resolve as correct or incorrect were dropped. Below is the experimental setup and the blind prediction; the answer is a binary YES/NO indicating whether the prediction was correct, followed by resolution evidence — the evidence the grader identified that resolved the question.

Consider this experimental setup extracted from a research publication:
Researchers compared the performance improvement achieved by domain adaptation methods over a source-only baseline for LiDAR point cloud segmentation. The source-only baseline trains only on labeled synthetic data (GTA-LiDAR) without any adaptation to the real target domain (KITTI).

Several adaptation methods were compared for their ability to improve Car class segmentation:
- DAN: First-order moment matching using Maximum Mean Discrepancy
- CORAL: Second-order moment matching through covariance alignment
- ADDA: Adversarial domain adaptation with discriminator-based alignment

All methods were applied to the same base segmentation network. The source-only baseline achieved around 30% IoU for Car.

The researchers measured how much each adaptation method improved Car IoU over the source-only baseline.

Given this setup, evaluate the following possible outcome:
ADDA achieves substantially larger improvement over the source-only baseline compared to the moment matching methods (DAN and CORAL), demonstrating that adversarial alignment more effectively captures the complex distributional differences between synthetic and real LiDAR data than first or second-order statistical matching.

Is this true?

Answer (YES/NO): NO